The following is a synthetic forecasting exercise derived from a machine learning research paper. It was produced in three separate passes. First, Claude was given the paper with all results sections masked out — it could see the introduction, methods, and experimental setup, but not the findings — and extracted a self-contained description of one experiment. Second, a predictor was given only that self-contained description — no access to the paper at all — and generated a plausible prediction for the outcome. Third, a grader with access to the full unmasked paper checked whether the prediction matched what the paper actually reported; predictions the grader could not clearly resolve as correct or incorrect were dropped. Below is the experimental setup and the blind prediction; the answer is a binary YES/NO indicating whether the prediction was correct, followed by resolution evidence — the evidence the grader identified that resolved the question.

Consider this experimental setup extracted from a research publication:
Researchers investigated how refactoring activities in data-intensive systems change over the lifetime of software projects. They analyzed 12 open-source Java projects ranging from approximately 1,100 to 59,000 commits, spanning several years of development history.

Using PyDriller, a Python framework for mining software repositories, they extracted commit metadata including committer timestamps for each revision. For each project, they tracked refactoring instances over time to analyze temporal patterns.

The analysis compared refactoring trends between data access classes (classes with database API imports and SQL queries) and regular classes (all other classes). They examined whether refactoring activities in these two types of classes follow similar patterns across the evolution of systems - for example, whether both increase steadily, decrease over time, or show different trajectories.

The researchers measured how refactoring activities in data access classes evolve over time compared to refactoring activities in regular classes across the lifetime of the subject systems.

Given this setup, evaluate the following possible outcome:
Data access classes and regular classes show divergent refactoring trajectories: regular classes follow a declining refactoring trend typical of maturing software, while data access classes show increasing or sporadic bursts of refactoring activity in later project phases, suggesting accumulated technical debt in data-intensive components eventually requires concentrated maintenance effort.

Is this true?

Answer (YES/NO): NO